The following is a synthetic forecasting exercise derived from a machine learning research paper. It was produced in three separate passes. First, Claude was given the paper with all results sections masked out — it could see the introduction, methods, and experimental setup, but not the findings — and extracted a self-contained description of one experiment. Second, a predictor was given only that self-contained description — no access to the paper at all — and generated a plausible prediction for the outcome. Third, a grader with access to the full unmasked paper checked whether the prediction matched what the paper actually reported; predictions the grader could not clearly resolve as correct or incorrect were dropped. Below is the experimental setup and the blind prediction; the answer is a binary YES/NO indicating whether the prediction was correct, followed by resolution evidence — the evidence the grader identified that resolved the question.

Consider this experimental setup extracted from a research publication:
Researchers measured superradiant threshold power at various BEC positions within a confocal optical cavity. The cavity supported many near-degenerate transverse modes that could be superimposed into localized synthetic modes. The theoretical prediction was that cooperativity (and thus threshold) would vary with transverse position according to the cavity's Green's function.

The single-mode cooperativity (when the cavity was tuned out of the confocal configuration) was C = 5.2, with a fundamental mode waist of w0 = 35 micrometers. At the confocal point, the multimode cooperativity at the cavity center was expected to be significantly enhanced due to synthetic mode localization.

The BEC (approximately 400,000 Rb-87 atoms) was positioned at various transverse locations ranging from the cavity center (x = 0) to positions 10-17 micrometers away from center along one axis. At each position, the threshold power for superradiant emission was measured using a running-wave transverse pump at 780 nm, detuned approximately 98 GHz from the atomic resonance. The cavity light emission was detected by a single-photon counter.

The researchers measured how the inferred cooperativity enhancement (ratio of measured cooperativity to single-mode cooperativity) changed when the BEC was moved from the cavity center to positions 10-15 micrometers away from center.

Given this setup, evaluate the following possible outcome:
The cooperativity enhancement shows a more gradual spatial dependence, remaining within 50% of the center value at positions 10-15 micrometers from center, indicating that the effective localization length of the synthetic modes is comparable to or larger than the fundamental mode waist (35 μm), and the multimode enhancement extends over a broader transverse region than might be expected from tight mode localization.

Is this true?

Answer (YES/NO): NO